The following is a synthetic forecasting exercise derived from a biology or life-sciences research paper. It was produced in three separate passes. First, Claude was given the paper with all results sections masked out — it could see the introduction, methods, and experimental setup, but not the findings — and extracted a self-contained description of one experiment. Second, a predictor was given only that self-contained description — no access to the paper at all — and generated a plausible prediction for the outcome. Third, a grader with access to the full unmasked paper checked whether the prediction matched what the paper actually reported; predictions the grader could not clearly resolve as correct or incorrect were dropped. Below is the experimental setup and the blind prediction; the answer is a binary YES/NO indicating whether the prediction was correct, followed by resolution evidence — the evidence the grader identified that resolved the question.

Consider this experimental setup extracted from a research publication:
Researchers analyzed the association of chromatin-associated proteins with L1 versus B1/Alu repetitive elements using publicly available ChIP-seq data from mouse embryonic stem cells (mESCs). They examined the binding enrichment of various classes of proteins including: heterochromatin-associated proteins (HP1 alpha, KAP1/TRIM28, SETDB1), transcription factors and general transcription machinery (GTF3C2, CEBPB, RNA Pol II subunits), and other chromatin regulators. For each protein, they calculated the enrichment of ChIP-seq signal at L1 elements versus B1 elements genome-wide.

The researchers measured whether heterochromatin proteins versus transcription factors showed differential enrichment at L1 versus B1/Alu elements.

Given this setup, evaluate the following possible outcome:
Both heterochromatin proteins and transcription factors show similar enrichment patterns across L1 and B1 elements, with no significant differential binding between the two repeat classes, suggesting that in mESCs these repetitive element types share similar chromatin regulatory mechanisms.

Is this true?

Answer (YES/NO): NO